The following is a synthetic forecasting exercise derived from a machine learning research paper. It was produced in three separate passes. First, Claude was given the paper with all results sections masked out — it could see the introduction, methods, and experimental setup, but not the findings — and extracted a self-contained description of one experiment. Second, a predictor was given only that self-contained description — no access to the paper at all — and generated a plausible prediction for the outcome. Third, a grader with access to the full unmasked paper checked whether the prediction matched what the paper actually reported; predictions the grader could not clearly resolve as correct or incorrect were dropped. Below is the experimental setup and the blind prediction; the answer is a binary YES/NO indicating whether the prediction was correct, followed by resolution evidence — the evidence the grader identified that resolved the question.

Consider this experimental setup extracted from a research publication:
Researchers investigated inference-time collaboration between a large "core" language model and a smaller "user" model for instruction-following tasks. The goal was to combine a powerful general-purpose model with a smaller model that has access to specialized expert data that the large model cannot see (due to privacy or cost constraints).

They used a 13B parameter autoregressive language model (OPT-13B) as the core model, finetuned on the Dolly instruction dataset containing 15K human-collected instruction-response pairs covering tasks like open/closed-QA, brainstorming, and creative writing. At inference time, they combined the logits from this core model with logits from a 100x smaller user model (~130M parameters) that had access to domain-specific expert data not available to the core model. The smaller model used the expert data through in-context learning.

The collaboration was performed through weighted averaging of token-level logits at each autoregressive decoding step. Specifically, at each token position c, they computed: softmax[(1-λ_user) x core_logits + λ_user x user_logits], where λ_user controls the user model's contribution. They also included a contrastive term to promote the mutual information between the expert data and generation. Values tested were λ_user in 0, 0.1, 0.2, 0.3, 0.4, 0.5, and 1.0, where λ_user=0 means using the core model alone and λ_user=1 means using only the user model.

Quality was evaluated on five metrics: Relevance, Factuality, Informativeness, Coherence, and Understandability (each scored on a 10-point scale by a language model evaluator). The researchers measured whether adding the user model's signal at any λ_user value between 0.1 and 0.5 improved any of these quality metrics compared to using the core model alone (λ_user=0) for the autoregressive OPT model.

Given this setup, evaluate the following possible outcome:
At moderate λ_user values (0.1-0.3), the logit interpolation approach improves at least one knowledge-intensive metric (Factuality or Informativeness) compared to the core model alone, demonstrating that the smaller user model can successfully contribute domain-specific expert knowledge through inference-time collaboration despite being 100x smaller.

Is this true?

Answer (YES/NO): NO